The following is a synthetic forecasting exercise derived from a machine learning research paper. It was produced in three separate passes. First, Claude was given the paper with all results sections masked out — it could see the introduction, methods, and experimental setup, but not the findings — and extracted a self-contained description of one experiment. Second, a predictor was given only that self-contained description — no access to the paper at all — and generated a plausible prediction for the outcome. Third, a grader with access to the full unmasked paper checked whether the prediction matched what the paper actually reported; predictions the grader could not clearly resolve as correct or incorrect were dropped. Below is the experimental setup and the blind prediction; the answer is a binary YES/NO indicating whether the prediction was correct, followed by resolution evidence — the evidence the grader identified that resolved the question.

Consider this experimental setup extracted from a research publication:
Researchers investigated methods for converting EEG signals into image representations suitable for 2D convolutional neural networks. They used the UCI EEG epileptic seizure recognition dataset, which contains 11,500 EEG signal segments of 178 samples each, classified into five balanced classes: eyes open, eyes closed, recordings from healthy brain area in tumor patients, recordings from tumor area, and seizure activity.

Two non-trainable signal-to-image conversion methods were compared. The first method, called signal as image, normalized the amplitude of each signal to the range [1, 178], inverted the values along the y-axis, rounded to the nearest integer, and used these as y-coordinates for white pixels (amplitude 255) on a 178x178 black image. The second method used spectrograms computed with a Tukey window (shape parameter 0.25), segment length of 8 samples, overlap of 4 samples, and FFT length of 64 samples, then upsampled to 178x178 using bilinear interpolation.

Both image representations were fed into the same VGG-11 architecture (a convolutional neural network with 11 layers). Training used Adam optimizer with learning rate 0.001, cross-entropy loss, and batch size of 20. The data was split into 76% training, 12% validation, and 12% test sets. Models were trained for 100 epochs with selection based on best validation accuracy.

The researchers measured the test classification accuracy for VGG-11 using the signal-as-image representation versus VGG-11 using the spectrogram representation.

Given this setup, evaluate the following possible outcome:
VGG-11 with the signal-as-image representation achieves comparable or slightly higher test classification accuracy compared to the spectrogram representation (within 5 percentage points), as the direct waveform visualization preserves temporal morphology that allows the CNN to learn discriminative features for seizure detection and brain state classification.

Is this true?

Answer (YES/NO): NO